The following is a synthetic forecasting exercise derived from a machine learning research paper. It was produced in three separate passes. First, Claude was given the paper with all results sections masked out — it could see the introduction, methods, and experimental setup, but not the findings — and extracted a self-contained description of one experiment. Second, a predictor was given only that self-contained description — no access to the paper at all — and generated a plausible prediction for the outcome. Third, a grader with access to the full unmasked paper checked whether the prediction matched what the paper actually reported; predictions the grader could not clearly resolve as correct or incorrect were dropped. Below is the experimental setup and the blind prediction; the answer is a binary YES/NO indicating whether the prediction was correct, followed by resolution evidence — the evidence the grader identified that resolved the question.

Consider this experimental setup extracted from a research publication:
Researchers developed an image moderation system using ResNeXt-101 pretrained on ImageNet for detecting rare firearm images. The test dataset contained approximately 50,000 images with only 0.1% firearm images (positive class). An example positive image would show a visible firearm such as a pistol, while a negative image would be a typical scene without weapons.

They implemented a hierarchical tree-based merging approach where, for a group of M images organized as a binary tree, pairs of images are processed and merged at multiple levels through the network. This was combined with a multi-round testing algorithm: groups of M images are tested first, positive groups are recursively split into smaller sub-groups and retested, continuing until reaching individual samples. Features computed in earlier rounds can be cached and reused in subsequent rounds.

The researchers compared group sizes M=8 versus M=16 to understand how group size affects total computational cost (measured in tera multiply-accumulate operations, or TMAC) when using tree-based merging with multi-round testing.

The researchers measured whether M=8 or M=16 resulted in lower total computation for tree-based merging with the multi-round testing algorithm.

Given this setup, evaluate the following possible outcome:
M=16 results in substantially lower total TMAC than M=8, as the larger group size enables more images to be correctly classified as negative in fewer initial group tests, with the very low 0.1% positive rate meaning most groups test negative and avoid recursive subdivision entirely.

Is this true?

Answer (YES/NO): NO